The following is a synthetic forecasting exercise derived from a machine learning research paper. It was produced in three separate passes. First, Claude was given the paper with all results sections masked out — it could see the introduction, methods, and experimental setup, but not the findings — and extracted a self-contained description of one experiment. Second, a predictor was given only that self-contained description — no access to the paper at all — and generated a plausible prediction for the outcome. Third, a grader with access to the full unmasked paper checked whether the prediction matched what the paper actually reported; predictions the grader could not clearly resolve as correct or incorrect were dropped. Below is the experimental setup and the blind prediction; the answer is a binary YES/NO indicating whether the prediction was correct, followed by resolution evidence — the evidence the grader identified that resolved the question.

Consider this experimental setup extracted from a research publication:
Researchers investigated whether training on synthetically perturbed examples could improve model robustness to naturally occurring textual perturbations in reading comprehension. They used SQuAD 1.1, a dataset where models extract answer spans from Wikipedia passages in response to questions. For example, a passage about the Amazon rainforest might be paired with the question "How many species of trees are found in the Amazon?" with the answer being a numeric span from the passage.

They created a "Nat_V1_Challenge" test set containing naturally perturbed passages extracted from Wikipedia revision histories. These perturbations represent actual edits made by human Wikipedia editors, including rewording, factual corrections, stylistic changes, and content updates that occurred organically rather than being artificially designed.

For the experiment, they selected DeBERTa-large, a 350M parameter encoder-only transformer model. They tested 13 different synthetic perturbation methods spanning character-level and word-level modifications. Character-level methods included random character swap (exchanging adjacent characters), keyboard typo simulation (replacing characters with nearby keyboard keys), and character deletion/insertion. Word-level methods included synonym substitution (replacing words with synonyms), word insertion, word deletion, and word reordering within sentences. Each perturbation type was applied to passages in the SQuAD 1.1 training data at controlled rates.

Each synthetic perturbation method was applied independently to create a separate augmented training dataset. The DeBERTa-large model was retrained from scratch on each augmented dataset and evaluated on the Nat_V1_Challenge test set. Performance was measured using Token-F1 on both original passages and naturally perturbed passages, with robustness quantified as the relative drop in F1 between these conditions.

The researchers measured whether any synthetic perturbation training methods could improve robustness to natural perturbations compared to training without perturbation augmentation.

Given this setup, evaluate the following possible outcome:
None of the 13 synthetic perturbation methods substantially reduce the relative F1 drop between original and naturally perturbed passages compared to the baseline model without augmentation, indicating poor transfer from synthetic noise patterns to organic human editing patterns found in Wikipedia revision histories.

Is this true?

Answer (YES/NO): NO